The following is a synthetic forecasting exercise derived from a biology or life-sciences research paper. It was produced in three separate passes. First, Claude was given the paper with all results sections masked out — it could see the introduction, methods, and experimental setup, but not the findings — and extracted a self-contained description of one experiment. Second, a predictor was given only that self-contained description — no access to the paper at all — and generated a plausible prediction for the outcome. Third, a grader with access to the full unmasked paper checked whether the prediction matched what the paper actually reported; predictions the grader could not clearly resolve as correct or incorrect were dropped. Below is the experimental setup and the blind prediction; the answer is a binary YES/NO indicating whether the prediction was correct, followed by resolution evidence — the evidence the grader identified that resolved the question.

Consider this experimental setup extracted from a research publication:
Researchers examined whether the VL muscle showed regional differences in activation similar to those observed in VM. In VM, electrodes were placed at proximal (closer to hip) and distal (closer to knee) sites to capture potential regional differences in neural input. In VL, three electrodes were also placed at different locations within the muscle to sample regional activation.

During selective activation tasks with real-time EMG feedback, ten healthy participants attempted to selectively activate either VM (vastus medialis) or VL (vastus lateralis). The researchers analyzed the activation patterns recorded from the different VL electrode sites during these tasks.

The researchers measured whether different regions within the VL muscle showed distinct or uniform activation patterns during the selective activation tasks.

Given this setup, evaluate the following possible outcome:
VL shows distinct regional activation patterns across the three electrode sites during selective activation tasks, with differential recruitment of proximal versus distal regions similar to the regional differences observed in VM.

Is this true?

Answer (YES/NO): NO